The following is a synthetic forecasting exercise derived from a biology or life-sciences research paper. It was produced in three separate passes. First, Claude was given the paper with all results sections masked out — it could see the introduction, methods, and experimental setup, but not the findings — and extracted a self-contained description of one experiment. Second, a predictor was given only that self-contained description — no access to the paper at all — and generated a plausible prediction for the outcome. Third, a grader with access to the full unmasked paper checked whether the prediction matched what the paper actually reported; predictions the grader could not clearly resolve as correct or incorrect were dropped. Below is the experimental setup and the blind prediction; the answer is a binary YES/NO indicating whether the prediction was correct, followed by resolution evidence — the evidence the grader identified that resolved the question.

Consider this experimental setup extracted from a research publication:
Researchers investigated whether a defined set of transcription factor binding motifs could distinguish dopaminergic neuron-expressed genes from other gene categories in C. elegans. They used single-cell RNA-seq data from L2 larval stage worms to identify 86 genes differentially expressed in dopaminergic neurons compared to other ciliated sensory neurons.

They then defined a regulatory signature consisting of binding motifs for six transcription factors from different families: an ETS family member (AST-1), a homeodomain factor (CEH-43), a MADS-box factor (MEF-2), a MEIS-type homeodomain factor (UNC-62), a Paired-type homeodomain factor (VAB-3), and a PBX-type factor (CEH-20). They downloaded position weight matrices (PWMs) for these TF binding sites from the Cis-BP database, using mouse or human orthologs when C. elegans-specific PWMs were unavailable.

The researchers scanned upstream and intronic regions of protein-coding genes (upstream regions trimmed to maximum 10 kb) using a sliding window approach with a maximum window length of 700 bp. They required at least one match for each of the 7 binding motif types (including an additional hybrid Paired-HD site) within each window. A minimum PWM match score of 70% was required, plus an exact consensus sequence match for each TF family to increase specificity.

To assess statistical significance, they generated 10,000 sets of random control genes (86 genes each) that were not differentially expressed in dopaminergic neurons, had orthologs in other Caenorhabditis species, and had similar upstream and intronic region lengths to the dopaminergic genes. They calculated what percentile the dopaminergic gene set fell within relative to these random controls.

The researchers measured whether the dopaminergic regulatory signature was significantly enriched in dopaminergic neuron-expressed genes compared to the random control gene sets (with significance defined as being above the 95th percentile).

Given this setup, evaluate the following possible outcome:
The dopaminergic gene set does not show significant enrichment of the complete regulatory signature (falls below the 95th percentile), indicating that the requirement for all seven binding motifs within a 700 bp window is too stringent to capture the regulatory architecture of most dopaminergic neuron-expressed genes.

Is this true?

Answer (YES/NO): NO